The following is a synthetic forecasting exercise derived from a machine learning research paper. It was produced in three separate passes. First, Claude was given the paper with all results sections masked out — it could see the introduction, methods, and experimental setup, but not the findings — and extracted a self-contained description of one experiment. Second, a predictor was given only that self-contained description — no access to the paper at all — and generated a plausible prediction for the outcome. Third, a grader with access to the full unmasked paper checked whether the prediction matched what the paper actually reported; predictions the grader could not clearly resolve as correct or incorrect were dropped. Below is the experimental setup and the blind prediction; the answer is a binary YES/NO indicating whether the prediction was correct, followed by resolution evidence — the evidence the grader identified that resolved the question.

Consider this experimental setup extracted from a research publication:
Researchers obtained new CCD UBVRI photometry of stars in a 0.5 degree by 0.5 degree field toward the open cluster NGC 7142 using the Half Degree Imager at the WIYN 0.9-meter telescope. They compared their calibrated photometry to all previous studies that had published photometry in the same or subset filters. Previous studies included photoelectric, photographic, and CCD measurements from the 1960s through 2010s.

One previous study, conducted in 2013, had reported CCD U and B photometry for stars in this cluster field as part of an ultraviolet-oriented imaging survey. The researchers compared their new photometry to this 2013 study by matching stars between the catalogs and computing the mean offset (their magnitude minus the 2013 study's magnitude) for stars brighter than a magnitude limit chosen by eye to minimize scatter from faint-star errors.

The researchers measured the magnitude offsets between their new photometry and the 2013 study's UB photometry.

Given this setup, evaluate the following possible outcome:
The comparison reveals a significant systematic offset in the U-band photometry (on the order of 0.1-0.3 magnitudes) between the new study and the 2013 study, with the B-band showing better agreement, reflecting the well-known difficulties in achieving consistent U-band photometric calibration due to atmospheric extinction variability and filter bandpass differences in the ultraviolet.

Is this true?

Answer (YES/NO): NO